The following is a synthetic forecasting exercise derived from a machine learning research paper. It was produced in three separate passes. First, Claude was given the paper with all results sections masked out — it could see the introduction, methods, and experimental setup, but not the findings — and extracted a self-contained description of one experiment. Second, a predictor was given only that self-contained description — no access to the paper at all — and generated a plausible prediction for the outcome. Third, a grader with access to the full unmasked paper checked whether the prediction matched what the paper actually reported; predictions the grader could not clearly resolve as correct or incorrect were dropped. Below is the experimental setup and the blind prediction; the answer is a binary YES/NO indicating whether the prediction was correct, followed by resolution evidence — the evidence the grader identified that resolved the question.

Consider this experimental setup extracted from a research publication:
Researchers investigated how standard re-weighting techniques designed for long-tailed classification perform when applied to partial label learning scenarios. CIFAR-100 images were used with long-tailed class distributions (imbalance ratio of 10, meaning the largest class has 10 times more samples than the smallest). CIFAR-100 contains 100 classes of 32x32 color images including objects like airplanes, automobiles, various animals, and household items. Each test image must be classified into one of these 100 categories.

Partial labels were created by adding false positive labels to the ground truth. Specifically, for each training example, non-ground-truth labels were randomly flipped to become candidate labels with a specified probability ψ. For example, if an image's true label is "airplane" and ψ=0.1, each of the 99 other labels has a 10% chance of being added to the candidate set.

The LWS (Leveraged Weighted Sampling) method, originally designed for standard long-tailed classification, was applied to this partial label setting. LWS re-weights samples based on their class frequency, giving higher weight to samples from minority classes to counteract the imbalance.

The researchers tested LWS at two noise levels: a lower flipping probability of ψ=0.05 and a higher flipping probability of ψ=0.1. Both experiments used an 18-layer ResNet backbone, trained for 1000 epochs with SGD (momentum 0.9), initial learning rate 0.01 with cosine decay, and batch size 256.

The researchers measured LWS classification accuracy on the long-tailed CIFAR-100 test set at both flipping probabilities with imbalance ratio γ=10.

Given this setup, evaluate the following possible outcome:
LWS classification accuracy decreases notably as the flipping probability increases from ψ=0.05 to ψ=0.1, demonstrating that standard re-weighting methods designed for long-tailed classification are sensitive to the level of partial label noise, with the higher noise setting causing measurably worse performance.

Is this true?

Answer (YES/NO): YES